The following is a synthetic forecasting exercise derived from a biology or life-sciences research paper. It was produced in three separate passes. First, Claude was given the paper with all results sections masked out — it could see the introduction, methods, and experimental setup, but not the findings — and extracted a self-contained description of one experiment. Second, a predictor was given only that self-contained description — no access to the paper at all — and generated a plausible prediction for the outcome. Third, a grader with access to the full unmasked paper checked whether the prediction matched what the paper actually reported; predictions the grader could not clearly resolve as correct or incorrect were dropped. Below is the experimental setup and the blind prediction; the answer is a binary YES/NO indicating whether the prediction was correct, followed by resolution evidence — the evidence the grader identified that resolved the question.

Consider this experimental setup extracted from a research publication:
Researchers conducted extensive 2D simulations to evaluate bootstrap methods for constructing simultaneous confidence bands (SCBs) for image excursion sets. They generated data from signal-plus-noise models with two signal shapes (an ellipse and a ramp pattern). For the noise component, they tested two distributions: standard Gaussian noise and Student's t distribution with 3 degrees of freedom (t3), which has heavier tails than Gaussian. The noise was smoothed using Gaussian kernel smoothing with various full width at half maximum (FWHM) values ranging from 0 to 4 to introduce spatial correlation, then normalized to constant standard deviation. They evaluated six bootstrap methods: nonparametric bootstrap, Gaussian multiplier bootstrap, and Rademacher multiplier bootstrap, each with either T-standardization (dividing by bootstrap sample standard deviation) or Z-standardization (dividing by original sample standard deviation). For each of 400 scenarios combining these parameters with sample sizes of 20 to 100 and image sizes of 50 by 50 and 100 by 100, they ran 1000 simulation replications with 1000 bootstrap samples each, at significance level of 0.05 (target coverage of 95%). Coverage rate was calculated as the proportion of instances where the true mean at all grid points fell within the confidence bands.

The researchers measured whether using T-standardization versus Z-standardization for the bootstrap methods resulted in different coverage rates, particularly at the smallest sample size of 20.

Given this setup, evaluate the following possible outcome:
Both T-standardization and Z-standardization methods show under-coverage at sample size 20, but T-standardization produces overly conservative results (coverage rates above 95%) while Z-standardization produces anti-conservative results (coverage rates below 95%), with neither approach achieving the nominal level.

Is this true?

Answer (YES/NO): NO